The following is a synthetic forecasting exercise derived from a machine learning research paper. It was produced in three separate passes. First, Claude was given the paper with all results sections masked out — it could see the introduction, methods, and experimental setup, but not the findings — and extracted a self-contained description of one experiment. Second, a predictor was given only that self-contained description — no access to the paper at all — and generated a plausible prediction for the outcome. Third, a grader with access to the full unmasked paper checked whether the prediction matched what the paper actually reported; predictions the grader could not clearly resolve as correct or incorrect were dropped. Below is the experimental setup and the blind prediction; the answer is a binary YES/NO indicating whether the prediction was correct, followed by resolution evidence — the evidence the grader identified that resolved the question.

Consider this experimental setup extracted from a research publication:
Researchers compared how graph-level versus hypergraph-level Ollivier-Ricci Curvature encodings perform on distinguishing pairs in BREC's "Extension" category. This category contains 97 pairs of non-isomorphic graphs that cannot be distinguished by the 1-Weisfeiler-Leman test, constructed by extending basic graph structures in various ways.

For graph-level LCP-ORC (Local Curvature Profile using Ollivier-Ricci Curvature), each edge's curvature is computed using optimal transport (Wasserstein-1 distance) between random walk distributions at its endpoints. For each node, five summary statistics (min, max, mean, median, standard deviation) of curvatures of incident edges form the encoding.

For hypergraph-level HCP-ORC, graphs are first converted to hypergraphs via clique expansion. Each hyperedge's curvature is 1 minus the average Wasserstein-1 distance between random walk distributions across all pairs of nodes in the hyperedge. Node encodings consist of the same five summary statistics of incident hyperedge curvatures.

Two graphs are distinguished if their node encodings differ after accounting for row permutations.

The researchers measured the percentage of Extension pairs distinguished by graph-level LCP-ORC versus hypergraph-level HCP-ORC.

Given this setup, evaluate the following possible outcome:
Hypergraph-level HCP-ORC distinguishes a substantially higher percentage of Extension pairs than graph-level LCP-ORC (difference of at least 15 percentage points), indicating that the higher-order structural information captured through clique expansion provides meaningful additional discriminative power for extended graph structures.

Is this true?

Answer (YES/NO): NO